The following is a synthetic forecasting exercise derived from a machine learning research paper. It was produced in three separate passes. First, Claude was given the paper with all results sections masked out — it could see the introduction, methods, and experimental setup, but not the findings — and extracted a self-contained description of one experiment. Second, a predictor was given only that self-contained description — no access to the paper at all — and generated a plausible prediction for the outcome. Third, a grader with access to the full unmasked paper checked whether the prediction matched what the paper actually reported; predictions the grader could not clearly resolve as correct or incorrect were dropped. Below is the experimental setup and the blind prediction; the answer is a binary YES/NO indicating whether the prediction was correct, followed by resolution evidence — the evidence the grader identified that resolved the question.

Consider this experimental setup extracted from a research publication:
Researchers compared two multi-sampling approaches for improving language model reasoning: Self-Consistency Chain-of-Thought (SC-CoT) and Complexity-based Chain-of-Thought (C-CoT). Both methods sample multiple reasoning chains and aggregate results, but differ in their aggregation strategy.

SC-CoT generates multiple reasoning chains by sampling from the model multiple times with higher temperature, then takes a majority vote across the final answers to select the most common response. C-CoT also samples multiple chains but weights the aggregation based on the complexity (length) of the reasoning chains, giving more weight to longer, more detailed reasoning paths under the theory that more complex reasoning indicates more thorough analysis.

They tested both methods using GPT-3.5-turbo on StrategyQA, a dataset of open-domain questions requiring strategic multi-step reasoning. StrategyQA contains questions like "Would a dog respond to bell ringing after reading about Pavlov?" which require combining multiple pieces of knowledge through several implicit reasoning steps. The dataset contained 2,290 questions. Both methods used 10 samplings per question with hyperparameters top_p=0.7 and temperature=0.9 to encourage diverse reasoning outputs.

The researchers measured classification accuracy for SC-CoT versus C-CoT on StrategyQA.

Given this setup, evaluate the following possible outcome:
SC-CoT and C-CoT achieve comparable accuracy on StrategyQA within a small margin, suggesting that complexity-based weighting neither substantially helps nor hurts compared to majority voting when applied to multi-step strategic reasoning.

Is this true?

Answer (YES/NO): NO